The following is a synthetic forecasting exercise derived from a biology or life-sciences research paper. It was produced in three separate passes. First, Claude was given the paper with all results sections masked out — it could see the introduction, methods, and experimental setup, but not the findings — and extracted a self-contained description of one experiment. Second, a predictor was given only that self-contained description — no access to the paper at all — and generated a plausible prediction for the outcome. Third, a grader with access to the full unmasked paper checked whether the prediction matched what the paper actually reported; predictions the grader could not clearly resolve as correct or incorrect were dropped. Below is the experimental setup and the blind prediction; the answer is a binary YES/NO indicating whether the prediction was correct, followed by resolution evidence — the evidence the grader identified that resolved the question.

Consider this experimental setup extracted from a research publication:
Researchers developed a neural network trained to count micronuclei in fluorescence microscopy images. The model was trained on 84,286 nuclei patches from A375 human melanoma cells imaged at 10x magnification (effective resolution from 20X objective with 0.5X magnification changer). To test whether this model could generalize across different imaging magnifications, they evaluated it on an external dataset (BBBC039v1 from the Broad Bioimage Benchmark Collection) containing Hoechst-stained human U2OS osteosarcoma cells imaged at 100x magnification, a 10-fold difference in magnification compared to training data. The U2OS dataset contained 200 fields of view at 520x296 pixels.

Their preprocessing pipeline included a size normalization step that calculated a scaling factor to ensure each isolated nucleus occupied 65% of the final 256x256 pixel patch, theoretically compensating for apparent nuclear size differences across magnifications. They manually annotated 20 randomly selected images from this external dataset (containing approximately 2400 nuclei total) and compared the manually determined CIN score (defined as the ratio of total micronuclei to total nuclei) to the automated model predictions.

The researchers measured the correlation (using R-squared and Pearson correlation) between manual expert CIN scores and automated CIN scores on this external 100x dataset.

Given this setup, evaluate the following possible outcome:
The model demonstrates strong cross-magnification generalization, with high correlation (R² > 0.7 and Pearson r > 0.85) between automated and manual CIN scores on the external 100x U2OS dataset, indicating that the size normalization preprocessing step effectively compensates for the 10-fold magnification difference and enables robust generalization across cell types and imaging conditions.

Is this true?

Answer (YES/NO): YES